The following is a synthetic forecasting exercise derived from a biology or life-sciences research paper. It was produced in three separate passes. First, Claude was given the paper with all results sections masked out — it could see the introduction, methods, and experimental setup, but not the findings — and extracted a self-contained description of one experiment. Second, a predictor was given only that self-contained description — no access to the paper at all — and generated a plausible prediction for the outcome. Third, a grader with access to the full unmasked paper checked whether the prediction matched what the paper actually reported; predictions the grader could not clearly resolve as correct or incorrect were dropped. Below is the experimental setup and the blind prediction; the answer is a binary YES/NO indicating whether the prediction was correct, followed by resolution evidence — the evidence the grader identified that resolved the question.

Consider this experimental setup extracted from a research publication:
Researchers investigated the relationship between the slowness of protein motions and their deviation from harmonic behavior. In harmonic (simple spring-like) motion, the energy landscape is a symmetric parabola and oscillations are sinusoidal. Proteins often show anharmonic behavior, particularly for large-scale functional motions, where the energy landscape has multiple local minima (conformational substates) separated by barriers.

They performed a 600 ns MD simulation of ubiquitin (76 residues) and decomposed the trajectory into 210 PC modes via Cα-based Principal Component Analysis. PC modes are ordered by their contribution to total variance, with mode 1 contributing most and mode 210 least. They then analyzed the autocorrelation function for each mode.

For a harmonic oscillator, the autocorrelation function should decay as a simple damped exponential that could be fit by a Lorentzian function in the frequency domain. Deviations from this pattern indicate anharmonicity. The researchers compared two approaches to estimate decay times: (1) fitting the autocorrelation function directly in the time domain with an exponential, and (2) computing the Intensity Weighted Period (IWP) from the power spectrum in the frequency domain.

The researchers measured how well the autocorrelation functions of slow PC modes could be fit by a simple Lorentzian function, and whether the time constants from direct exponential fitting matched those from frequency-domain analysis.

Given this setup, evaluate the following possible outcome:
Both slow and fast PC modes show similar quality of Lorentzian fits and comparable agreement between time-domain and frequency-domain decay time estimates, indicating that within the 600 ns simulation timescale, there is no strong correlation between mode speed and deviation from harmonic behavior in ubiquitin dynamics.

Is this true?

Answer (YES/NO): NO